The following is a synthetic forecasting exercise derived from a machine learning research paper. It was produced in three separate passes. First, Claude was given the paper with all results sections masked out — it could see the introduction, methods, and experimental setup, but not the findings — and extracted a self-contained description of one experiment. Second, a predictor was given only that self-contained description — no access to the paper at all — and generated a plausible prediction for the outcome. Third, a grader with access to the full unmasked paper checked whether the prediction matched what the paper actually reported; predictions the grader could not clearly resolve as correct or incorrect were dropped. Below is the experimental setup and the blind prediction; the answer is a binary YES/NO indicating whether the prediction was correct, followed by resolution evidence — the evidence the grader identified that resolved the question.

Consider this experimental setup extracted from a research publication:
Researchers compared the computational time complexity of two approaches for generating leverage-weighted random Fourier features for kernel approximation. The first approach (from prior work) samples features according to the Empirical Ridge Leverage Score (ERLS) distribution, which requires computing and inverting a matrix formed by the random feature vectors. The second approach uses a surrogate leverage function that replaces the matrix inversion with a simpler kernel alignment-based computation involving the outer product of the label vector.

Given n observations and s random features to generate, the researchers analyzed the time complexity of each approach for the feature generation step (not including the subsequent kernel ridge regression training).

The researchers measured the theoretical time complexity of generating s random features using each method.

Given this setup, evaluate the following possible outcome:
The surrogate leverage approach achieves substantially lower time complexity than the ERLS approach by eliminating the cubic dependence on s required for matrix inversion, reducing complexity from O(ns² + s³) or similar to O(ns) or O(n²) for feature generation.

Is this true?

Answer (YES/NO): NO